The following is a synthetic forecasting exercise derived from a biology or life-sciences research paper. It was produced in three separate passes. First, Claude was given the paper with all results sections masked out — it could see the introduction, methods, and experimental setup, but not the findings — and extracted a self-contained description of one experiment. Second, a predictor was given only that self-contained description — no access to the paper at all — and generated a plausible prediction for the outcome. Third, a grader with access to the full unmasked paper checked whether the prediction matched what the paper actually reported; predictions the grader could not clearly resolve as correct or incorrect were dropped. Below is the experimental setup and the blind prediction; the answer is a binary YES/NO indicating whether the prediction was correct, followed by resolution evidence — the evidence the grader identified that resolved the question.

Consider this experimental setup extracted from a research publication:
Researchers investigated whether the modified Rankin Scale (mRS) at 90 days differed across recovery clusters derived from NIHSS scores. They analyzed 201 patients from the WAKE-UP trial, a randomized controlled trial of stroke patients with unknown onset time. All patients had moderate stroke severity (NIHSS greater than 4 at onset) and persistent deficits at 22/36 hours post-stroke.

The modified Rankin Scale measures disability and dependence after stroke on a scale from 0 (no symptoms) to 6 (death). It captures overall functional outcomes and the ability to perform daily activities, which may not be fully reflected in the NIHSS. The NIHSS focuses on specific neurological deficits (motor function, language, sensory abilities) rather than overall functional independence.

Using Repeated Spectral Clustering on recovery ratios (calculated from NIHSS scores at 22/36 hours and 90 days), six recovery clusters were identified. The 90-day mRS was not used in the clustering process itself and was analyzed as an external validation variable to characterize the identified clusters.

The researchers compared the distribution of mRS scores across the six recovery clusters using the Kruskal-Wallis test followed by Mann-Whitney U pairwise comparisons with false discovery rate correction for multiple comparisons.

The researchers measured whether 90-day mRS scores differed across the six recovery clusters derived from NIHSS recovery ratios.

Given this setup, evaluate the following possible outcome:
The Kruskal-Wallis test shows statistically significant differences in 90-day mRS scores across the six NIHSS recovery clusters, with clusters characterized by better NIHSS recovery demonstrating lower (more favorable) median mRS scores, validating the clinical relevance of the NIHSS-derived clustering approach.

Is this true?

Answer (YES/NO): YES